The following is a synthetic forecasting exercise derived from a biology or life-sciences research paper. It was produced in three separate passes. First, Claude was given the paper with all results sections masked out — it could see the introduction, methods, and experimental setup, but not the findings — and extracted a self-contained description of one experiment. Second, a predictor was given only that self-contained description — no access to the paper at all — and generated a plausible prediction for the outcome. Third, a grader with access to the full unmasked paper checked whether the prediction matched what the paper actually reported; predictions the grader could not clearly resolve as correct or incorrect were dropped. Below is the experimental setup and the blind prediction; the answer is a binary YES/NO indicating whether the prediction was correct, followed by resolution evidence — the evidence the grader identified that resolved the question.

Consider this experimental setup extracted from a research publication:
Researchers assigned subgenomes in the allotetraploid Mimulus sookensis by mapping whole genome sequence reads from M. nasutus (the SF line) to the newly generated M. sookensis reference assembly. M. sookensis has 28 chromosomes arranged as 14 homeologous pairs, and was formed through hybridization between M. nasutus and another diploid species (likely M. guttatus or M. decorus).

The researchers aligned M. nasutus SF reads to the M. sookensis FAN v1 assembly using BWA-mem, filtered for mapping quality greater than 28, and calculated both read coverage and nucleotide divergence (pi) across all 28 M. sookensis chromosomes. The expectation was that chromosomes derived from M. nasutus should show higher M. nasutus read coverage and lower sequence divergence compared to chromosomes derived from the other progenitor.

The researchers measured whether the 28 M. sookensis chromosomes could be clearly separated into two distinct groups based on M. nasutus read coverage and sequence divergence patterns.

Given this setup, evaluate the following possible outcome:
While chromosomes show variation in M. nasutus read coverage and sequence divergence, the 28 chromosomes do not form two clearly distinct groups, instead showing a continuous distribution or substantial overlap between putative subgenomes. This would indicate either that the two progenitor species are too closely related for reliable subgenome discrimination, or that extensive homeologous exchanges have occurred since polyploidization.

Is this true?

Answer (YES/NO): NO